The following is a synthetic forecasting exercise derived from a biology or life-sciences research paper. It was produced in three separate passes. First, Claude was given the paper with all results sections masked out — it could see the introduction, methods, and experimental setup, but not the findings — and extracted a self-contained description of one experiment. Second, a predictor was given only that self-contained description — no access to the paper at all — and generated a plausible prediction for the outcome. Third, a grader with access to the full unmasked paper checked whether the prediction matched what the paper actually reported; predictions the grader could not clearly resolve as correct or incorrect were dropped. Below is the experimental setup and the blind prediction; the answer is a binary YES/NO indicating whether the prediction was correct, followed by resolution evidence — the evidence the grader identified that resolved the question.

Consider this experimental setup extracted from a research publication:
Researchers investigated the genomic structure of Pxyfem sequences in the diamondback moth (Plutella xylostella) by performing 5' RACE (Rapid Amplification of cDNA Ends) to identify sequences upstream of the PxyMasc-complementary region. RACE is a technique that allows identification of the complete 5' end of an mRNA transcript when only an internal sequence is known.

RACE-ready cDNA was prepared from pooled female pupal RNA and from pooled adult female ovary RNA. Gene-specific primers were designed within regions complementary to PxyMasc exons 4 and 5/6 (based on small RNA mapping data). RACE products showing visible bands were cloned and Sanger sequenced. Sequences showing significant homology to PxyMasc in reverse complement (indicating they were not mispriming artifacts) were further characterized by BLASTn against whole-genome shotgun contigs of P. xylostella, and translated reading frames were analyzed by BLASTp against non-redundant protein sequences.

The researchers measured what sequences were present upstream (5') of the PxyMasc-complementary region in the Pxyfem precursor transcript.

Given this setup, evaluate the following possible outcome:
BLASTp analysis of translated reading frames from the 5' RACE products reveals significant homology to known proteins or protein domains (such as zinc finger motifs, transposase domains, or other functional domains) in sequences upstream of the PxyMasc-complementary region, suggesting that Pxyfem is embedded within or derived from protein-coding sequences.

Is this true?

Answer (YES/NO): YES